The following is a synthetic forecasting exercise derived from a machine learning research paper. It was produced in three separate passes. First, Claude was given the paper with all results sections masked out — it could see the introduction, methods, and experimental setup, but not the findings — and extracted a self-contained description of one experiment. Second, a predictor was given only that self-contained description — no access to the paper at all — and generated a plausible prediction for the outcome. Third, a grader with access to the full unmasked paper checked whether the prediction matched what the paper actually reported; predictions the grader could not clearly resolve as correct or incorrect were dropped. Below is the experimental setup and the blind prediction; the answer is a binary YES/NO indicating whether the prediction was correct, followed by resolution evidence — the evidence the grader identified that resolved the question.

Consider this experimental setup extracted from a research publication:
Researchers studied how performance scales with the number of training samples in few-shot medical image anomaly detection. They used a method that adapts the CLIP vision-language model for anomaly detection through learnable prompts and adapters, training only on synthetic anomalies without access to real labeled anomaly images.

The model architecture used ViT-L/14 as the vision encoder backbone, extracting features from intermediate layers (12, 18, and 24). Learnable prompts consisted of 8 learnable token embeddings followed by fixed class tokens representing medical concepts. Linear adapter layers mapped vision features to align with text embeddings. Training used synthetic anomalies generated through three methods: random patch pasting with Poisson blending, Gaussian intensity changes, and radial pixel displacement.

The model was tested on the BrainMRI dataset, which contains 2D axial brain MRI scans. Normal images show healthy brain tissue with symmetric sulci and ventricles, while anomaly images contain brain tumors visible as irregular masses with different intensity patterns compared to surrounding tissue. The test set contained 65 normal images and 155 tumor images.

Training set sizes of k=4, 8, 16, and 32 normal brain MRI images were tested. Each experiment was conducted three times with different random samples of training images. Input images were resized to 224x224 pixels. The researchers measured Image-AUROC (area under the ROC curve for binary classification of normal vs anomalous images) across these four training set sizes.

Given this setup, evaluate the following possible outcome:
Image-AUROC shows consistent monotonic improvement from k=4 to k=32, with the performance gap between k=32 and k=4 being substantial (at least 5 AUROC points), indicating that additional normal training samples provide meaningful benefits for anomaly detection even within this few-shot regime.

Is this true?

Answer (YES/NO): NO